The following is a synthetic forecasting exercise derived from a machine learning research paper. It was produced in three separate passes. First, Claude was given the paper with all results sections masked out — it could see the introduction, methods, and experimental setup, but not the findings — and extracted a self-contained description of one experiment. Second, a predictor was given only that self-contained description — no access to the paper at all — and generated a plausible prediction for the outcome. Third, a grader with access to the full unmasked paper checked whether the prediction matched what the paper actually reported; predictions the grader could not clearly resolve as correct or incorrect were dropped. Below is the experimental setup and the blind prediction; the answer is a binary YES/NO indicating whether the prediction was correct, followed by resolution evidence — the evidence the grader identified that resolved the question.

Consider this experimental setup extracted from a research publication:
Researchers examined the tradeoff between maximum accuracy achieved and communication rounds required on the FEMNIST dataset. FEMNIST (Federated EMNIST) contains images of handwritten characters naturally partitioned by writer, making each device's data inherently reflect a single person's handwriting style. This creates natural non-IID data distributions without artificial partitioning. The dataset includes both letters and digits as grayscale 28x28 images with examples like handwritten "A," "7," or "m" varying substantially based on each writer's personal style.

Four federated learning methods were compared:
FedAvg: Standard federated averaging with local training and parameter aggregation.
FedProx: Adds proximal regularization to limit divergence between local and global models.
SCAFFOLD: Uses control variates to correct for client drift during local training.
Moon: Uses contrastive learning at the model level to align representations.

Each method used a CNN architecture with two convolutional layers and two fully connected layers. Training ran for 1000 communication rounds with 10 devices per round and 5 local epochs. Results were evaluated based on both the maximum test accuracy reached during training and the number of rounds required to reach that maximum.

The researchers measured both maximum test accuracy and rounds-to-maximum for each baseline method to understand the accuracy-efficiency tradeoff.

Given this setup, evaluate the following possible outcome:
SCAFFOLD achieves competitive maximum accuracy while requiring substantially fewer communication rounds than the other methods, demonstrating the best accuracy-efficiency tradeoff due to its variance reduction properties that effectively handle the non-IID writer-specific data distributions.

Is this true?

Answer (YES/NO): NO